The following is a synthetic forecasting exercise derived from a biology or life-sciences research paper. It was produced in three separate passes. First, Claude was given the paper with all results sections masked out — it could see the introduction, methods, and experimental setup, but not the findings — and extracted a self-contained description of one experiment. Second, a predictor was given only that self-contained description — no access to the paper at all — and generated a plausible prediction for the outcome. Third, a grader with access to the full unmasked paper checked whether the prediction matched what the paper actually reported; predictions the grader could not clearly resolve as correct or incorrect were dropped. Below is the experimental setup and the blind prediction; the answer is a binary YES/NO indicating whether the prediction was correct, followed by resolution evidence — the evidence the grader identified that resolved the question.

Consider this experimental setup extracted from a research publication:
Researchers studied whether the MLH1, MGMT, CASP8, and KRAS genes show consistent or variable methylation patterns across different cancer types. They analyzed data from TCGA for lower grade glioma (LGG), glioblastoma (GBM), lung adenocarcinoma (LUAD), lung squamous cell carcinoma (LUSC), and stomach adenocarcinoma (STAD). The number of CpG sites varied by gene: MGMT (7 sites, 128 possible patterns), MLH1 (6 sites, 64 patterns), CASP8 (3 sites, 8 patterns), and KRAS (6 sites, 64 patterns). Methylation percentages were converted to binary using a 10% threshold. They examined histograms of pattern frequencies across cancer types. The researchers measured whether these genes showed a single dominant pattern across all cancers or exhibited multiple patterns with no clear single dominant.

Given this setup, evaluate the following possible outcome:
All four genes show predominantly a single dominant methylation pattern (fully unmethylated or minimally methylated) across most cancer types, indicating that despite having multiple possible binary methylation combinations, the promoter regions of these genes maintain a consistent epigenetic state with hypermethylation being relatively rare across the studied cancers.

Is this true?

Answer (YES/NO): NO